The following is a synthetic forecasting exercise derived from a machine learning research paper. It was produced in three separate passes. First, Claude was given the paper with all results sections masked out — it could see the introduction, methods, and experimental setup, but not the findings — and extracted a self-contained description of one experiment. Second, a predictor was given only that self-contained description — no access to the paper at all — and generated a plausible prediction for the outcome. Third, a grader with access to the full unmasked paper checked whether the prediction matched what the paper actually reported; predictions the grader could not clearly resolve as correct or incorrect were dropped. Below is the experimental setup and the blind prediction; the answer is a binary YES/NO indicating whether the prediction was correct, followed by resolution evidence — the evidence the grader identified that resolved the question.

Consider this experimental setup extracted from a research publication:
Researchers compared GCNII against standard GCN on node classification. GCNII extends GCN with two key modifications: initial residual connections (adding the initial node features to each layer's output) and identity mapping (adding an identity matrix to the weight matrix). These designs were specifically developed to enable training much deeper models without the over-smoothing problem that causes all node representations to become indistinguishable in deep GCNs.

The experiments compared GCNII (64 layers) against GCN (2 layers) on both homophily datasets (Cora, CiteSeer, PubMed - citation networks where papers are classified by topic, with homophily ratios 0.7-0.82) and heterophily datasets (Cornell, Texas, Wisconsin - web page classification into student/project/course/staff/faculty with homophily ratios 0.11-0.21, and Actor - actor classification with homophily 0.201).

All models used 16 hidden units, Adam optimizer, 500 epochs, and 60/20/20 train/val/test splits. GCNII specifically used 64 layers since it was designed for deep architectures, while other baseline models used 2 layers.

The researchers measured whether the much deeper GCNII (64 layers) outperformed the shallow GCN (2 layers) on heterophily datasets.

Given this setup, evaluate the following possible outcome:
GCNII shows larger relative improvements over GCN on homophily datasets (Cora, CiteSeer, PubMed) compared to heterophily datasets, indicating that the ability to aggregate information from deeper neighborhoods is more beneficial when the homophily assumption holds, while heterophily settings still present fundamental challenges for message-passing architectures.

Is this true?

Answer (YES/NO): NO